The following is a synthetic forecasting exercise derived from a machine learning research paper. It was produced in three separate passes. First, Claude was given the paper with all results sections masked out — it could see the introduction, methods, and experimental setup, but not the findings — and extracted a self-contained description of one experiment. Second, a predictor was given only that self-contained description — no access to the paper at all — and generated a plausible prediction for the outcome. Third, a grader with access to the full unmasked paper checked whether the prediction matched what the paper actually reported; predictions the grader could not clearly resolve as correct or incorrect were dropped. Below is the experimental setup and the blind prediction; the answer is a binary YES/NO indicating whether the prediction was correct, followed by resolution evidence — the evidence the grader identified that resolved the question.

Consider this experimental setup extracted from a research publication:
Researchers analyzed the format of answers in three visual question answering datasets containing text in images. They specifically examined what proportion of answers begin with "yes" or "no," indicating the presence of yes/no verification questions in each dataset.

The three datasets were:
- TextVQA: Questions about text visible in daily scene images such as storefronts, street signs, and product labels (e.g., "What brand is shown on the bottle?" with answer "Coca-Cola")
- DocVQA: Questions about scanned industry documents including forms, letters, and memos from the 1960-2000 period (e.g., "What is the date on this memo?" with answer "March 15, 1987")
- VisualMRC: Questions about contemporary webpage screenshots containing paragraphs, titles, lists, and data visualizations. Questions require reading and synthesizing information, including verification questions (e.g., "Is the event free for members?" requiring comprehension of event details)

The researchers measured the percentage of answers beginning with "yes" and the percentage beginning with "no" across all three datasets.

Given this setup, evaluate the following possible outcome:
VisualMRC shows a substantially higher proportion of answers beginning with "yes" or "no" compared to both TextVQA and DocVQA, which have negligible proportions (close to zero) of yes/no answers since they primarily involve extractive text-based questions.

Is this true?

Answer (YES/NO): NO